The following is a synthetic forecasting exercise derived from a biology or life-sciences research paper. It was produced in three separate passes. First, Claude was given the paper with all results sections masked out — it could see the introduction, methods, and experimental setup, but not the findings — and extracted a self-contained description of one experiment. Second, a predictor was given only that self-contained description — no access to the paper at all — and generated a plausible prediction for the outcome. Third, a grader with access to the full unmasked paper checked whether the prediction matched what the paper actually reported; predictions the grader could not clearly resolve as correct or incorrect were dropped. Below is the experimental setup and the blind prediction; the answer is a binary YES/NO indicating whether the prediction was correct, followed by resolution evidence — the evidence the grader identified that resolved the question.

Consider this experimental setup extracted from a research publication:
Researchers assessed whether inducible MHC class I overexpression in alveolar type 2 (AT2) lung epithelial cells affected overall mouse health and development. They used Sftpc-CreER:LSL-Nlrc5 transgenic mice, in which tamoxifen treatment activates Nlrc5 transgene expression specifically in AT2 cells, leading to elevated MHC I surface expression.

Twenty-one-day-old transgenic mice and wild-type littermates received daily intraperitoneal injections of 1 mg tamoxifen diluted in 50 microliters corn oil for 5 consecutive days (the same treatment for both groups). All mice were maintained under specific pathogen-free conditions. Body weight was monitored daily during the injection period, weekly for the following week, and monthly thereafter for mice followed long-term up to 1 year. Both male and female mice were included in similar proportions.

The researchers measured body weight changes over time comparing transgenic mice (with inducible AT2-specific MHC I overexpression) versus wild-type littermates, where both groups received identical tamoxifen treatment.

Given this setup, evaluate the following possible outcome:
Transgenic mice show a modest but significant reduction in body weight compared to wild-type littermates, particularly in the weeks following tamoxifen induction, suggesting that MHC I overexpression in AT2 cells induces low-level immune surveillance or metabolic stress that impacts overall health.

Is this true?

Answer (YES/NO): NO